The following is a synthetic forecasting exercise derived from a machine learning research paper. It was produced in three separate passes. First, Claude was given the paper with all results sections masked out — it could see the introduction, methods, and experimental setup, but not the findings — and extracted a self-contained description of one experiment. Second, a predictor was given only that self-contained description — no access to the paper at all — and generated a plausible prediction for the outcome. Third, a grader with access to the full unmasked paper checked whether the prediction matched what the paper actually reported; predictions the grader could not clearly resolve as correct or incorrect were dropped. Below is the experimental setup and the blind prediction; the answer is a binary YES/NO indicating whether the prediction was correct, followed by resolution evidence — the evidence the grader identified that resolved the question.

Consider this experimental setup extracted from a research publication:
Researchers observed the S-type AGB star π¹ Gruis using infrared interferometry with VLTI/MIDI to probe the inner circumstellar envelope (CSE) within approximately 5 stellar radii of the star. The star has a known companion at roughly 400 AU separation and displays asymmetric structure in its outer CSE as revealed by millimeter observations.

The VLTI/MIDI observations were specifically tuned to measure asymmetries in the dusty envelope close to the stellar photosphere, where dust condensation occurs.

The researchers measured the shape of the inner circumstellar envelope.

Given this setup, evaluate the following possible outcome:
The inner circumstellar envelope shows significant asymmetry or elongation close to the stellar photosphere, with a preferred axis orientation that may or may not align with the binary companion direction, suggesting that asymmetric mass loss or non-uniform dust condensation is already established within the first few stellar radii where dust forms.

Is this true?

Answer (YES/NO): YES